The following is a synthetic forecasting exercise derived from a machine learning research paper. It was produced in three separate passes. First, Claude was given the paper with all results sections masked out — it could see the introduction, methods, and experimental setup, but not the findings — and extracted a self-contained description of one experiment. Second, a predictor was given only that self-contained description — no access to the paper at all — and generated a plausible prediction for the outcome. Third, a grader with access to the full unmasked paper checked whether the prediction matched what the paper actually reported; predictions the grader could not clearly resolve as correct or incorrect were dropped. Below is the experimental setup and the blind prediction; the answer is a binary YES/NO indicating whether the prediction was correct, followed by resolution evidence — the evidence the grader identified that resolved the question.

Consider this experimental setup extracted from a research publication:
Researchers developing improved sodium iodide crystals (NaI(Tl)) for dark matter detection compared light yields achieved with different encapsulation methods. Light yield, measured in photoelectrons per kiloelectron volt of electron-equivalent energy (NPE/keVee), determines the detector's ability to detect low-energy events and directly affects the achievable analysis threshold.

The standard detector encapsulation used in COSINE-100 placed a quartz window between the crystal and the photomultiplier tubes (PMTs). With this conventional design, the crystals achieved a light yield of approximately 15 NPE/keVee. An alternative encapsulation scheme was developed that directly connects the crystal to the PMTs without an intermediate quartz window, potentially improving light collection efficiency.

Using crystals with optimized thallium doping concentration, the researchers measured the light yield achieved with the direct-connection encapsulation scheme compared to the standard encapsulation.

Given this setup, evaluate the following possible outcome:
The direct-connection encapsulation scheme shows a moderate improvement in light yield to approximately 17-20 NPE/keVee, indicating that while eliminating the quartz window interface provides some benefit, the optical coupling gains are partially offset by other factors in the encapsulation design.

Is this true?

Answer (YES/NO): NO